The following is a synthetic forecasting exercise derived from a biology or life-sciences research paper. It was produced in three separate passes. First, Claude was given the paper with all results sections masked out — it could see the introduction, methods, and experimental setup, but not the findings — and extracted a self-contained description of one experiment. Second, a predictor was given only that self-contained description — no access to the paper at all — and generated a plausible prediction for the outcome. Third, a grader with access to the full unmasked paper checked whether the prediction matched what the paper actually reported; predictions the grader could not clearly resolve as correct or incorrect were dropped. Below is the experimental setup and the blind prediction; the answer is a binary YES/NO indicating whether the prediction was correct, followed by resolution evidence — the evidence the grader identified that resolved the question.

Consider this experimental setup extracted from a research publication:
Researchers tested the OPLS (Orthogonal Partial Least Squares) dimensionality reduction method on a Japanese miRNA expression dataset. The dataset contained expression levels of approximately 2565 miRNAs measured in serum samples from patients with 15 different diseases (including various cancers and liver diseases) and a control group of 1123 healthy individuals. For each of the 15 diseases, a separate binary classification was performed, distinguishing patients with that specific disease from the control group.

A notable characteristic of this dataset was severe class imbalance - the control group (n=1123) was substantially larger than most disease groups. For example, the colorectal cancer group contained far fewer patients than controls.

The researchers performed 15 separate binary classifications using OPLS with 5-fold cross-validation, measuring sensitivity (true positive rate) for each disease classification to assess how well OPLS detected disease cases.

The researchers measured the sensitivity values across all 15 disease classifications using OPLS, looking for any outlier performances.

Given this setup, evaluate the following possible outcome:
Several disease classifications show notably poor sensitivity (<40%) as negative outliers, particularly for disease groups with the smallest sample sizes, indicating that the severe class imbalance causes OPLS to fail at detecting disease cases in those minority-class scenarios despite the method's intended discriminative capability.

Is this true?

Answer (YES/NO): NO